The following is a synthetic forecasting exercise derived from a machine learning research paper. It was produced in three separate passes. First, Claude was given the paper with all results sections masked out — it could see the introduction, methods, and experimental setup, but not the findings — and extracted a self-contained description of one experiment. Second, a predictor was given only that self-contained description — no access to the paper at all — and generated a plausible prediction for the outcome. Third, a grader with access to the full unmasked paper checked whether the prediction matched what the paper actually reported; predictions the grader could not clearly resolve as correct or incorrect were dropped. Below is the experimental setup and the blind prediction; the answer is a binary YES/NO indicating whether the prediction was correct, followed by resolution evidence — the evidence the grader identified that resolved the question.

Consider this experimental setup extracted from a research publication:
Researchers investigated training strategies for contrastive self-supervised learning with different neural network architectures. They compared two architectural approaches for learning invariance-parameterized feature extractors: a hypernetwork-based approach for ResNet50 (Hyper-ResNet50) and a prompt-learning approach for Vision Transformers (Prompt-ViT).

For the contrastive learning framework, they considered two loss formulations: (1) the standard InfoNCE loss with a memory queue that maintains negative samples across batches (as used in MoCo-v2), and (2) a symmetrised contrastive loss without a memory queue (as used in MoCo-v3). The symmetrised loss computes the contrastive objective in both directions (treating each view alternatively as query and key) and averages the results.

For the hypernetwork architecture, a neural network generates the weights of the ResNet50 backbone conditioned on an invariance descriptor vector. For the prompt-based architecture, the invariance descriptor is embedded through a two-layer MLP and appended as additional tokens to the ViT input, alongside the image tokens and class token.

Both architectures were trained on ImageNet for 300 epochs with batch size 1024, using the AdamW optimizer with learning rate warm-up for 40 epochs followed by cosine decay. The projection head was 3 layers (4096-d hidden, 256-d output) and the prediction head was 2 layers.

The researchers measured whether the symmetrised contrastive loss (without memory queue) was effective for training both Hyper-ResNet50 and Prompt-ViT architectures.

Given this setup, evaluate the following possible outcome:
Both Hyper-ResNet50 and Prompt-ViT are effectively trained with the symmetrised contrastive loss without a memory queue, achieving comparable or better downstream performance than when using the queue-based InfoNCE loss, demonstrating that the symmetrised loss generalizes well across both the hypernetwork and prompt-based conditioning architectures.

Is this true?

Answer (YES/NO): NO